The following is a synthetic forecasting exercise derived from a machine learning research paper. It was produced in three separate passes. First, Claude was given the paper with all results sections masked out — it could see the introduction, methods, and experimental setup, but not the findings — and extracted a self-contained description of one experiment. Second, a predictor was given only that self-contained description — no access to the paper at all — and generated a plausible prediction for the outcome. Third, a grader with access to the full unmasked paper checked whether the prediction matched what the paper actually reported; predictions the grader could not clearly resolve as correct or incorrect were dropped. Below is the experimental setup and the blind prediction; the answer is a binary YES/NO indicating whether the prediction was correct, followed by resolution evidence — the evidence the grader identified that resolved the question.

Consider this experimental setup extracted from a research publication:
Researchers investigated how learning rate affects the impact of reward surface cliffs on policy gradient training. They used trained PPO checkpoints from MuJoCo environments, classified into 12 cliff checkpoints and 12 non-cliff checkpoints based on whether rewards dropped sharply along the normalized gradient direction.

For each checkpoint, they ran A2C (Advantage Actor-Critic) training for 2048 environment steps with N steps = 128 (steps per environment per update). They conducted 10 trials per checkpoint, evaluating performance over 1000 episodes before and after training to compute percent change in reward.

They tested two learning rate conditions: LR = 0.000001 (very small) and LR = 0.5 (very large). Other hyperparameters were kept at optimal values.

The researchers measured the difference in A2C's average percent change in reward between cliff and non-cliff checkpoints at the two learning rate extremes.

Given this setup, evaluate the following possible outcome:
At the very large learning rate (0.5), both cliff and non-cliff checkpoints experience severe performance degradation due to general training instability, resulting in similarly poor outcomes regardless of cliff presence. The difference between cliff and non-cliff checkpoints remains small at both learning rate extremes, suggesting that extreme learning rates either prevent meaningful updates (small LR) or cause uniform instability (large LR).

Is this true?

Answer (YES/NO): NO